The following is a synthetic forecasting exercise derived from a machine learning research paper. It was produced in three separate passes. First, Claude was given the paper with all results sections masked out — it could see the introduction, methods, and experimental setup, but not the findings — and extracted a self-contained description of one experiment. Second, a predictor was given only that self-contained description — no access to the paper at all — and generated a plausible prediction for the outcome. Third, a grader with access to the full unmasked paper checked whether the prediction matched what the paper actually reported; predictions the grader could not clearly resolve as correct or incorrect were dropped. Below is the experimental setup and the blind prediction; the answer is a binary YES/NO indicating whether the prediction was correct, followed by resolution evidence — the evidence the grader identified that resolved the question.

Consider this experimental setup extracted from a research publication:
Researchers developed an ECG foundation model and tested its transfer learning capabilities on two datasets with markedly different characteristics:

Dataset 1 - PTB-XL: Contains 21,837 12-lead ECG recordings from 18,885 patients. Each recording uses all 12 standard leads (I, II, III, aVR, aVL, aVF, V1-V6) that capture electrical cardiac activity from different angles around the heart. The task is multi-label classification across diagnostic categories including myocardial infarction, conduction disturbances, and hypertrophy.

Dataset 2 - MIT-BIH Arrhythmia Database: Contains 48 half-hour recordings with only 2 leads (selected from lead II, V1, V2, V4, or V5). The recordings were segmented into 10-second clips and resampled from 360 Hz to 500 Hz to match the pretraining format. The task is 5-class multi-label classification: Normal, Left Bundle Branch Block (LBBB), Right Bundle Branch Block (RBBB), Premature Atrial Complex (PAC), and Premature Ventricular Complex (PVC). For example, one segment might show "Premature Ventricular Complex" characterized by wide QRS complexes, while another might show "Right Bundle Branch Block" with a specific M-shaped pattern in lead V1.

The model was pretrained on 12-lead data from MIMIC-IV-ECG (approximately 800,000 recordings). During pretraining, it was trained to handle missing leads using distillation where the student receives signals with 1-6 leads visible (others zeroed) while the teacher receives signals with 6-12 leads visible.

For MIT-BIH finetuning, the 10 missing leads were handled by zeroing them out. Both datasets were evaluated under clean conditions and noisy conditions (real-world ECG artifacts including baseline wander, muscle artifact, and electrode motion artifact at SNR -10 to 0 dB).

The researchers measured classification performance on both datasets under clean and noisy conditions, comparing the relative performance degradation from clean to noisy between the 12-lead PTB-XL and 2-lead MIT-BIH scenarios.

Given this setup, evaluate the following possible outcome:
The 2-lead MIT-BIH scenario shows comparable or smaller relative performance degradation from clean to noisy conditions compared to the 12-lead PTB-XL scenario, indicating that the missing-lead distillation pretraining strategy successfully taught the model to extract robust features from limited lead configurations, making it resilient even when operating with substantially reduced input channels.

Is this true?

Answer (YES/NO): NO